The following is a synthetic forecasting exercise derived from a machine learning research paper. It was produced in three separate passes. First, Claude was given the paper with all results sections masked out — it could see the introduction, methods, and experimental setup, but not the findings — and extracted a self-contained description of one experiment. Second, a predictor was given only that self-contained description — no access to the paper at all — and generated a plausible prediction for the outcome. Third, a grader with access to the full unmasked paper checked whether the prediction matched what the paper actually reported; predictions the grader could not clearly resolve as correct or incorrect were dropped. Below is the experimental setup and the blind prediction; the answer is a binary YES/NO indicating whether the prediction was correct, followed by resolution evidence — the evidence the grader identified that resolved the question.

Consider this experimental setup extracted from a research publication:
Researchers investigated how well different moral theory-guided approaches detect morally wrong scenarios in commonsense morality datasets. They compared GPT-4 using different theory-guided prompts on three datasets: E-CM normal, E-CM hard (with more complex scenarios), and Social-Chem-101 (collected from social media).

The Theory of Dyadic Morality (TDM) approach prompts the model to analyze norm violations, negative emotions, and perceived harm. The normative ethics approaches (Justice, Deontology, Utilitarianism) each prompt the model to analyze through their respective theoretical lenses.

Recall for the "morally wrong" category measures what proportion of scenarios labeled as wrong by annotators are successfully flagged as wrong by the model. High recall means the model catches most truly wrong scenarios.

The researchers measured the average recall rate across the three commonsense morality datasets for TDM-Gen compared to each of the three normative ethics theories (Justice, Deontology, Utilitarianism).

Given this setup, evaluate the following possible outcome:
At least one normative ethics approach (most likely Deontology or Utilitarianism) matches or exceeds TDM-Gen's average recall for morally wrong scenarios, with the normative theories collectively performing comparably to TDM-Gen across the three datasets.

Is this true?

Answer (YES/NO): NO